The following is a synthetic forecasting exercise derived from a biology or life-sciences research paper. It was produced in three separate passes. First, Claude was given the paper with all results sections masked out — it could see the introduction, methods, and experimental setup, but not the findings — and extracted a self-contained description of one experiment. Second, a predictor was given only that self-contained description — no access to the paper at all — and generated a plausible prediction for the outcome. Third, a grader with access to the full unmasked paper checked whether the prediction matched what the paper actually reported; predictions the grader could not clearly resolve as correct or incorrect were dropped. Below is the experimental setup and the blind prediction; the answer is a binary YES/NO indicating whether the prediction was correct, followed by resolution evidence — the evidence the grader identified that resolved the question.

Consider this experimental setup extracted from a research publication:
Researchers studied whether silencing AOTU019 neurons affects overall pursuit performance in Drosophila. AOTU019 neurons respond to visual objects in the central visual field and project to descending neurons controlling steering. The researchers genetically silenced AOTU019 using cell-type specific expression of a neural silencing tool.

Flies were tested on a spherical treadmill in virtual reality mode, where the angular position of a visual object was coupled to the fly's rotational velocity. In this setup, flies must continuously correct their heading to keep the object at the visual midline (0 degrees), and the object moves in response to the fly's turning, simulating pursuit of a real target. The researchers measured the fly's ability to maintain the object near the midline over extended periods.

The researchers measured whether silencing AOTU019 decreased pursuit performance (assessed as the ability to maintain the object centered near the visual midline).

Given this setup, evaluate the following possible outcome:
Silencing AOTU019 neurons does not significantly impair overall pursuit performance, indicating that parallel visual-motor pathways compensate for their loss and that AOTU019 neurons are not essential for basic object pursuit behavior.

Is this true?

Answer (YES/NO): YES